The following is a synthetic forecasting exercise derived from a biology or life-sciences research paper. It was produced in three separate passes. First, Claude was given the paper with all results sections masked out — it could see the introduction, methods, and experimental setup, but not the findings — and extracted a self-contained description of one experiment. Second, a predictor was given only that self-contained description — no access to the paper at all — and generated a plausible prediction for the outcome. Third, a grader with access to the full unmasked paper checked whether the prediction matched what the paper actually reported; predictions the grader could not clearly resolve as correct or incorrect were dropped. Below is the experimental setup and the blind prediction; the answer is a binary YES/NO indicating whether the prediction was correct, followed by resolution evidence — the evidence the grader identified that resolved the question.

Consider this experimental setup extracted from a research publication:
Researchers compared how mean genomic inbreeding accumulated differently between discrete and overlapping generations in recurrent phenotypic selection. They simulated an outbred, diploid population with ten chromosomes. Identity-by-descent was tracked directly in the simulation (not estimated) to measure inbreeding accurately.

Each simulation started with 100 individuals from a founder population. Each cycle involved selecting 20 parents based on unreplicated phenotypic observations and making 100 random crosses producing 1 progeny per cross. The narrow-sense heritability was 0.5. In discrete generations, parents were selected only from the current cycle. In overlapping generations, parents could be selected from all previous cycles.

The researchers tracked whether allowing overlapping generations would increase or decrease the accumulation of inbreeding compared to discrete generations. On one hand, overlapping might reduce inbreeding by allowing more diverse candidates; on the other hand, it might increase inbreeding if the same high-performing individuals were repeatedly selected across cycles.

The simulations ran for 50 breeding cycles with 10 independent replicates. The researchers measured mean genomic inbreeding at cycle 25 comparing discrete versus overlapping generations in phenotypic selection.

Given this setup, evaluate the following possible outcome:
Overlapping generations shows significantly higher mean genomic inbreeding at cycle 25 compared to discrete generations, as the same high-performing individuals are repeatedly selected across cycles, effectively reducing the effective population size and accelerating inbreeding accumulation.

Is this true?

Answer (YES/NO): NO